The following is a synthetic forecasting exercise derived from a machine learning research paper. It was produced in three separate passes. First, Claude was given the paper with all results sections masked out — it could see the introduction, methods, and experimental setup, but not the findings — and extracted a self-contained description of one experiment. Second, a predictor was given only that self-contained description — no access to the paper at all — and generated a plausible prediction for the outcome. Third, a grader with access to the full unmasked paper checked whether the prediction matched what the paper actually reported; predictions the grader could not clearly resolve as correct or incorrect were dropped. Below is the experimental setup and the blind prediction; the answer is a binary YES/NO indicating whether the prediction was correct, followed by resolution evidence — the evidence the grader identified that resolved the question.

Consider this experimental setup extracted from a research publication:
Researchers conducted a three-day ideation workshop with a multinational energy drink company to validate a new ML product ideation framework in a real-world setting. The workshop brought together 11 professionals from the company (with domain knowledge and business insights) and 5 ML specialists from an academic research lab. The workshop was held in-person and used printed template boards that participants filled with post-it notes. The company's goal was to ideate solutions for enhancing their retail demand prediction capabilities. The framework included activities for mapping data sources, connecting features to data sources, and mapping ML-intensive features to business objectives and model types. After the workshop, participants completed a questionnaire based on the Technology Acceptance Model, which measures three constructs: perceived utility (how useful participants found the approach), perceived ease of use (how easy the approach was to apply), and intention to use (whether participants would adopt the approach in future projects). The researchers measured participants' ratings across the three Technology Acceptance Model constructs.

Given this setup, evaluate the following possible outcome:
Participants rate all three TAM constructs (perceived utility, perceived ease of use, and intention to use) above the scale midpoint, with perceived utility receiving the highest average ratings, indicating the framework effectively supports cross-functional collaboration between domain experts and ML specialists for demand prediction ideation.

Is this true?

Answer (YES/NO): NO